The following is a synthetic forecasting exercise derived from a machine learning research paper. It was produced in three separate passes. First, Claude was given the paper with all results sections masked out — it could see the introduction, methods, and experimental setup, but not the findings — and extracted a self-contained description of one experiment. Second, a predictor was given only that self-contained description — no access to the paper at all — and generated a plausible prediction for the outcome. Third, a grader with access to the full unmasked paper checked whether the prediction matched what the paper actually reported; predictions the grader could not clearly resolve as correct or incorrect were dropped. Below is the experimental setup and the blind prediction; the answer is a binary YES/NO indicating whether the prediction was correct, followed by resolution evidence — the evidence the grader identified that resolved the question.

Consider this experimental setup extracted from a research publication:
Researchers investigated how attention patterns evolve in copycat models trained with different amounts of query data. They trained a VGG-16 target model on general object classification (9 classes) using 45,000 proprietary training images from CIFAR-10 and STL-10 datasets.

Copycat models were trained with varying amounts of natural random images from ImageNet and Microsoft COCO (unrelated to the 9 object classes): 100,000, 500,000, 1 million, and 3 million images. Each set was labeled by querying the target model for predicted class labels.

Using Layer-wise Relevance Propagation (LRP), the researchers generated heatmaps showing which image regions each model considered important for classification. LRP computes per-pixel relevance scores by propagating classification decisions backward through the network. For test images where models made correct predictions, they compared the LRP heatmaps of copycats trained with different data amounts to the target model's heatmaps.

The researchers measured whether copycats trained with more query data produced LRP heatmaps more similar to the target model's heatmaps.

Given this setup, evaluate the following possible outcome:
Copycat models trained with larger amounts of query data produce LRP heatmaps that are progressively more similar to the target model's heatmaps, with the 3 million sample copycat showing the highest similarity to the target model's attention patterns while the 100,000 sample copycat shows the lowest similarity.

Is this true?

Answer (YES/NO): YES